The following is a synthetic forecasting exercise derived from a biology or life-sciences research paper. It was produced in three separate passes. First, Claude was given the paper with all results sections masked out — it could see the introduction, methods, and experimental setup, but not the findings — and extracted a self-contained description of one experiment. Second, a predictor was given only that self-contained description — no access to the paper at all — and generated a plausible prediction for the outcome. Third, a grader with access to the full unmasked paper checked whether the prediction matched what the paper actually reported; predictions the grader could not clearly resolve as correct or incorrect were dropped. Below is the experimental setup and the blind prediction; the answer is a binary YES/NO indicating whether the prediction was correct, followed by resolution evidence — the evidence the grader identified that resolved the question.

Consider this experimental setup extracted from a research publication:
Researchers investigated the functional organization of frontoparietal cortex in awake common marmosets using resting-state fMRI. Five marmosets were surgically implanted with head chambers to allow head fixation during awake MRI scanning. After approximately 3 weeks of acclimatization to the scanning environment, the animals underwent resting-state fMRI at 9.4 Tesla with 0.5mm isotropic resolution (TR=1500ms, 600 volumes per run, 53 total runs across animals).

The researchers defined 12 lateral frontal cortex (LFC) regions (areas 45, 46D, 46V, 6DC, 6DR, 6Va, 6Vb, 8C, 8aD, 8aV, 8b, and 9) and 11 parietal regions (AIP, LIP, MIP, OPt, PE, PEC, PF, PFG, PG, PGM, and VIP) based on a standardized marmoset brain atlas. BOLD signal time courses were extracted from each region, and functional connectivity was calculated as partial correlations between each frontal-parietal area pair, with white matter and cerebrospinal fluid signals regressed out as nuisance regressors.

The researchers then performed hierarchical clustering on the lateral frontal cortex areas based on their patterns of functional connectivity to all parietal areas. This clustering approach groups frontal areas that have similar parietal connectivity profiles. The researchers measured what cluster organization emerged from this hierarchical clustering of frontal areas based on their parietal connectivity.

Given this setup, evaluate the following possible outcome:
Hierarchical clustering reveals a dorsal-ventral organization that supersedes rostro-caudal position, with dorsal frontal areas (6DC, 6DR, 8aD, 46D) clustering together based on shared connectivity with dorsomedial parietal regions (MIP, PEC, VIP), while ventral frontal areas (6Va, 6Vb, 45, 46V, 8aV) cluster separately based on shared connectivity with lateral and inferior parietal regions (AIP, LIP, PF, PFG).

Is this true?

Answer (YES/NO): NO